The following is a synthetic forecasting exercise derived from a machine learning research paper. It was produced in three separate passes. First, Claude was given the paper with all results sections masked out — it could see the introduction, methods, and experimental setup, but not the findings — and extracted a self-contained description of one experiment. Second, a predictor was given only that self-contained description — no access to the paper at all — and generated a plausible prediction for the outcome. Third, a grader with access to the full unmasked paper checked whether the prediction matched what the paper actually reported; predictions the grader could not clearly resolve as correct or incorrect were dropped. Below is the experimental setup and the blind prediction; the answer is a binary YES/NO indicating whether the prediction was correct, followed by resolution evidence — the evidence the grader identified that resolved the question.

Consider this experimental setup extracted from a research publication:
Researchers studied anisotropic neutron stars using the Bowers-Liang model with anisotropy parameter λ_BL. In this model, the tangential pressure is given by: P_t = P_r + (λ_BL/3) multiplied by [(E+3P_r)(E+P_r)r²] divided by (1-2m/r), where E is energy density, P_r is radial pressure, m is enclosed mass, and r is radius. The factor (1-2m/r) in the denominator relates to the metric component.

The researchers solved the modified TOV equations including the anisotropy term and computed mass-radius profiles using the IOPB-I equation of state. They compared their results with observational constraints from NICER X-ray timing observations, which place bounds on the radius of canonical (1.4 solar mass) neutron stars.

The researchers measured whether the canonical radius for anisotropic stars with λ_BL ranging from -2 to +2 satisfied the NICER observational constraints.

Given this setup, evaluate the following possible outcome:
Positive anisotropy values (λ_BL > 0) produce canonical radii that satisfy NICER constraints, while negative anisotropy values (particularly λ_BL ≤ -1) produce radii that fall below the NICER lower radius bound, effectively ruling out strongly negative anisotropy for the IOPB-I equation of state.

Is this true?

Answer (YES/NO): NO